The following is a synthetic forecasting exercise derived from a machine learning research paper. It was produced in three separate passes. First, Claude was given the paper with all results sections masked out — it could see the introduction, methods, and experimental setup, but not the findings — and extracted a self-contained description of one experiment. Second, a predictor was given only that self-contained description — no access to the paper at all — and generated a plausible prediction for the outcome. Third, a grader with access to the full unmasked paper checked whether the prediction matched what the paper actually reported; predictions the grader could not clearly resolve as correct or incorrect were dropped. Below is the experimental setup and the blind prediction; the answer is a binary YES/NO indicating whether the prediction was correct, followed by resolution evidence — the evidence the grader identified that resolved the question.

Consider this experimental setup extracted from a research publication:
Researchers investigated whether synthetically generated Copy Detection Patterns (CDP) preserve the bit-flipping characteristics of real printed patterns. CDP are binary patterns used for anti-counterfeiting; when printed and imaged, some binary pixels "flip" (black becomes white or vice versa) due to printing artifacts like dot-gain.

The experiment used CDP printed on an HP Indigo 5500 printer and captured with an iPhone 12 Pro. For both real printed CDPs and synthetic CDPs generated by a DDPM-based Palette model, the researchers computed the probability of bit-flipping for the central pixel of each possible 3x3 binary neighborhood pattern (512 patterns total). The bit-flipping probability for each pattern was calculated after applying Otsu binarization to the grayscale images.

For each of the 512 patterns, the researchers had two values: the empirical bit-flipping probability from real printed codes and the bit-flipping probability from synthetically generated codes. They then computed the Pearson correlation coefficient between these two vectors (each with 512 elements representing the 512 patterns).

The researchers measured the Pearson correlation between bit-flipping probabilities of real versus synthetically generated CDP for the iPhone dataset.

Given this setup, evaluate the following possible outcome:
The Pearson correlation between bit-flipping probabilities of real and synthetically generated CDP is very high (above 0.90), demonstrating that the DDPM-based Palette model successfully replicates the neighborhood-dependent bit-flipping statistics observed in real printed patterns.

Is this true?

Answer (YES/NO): YES